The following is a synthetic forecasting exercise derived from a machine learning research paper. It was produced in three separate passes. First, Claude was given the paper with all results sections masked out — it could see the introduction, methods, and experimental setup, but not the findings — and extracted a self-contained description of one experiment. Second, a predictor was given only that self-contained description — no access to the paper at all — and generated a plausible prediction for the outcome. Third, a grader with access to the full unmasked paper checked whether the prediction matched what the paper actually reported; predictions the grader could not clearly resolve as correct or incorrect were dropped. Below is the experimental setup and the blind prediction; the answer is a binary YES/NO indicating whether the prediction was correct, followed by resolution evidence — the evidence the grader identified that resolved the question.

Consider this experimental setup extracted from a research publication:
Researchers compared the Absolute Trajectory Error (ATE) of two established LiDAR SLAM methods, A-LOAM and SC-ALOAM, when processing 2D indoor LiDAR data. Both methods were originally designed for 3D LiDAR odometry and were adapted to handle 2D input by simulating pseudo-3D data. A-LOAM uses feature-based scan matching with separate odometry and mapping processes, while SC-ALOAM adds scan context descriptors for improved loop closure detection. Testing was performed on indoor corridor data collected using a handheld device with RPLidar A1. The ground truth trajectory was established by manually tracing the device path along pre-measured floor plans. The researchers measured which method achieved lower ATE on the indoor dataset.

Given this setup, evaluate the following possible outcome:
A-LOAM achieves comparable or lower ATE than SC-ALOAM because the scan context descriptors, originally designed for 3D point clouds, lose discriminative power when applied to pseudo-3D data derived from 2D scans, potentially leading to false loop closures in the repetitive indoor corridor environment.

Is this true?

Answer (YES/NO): YES